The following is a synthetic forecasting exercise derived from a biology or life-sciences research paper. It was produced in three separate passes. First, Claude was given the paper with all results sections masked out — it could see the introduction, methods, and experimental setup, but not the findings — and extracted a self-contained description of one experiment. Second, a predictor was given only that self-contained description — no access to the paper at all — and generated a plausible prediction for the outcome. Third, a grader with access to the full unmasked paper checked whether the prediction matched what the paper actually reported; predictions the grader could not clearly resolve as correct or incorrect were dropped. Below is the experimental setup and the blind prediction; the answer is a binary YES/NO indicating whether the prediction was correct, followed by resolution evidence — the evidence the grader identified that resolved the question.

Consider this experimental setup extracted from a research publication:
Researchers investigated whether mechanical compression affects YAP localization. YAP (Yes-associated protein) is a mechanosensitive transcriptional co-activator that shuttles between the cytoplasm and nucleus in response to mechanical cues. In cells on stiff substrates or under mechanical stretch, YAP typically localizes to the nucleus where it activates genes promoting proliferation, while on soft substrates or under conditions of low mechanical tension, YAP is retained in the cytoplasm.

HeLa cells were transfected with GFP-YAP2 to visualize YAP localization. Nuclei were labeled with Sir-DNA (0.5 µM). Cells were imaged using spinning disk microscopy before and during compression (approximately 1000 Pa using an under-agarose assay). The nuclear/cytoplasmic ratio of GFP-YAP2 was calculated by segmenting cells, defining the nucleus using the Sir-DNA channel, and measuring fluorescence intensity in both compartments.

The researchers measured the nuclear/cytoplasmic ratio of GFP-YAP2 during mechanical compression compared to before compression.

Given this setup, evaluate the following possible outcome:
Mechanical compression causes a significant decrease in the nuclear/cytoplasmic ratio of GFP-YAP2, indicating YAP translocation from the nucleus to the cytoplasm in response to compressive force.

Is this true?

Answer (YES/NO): NO